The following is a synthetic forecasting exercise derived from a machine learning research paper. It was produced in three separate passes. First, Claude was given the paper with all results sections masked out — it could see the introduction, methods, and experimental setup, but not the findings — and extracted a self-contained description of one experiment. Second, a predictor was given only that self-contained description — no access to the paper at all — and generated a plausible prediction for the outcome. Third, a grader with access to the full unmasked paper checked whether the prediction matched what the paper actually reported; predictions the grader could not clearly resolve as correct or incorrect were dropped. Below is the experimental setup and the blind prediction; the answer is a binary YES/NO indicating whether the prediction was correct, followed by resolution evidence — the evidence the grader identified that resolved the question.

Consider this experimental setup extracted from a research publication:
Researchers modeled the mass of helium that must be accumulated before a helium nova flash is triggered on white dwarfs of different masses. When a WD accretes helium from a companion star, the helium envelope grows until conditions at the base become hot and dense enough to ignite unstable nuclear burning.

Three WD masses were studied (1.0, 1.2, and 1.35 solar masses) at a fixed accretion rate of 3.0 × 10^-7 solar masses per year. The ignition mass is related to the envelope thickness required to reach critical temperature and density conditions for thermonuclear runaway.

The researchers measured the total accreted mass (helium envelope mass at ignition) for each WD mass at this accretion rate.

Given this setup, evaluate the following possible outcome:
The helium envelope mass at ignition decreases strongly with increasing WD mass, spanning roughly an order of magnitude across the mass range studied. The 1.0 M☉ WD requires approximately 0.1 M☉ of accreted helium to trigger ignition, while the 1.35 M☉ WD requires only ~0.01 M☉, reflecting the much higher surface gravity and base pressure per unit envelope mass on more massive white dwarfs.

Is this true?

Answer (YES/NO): NO